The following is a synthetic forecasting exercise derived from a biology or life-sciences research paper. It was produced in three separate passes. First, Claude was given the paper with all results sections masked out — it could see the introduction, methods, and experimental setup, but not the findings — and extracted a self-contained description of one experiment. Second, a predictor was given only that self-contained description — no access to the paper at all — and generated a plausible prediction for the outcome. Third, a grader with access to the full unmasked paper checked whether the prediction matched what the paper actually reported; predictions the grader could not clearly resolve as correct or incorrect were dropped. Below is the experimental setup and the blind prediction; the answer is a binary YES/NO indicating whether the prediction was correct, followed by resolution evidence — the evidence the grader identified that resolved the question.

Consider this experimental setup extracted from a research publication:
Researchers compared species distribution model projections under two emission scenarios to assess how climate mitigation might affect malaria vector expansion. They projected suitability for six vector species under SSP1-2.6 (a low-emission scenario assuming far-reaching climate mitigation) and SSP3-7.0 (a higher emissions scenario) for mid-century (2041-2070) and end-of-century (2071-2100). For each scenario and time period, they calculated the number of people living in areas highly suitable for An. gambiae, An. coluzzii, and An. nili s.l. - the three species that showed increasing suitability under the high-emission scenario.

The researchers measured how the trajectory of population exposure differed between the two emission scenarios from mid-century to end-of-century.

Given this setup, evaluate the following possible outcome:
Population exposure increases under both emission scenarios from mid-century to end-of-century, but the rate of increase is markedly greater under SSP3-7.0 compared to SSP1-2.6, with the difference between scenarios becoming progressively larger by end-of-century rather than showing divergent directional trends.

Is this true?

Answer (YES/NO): NO